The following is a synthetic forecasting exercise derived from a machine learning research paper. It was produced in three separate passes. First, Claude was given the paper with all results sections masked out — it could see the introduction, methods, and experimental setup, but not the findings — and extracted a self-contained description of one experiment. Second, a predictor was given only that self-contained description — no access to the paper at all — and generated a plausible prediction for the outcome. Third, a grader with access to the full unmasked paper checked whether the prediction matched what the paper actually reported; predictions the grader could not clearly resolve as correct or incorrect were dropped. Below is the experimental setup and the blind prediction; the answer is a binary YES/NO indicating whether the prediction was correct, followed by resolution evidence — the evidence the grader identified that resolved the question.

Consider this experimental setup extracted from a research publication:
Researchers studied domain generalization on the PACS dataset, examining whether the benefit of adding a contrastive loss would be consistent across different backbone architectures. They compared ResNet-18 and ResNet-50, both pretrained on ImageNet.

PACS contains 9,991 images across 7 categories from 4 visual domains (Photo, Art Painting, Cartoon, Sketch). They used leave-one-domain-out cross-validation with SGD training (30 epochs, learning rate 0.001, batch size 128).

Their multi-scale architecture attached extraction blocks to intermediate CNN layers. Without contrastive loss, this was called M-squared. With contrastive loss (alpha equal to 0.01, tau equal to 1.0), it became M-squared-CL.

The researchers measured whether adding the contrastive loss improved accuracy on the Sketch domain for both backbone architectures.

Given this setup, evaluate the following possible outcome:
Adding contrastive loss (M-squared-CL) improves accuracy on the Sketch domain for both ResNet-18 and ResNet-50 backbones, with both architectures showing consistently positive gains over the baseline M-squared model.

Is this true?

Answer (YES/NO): NO